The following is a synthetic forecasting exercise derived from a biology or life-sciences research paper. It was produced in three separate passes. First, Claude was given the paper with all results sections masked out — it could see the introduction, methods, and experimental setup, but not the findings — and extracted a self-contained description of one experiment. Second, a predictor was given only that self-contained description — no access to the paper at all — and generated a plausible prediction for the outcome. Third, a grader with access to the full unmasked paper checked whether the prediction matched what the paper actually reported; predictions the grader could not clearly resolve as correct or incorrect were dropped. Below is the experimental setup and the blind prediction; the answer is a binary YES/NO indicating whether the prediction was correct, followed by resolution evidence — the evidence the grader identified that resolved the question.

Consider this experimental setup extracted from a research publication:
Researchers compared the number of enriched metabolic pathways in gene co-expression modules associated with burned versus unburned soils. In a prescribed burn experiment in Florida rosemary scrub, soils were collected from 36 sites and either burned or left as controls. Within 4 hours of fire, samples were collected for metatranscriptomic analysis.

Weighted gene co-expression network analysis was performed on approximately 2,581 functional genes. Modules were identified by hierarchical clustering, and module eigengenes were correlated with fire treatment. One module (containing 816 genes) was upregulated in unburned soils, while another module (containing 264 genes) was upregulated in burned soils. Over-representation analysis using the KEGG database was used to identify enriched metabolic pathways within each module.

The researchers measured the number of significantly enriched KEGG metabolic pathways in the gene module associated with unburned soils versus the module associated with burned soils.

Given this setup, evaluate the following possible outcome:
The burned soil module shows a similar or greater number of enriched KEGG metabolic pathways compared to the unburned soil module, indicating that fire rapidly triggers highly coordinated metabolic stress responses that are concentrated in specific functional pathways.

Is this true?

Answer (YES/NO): NO